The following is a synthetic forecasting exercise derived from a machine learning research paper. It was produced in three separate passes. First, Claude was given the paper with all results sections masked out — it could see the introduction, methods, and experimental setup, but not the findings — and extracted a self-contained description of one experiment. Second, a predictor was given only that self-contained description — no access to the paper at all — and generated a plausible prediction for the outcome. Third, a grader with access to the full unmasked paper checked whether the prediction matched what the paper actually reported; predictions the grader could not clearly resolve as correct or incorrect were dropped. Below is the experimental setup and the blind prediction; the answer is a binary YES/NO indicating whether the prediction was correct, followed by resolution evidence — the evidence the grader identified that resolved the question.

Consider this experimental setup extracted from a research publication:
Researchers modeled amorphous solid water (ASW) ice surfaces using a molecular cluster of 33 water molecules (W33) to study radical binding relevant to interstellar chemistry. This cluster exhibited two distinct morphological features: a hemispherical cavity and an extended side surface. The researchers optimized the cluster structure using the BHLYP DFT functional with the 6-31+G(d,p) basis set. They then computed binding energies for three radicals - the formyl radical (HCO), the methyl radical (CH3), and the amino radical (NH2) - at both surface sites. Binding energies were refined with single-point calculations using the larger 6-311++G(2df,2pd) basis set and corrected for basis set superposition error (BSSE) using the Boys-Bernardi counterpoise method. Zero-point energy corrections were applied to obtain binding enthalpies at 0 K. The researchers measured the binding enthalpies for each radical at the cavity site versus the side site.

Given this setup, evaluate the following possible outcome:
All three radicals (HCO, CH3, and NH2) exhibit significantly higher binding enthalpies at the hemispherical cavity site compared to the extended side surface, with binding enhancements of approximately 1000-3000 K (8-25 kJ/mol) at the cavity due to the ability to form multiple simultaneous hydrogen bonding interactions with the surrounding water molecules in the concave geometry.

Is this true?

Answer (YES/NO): NO